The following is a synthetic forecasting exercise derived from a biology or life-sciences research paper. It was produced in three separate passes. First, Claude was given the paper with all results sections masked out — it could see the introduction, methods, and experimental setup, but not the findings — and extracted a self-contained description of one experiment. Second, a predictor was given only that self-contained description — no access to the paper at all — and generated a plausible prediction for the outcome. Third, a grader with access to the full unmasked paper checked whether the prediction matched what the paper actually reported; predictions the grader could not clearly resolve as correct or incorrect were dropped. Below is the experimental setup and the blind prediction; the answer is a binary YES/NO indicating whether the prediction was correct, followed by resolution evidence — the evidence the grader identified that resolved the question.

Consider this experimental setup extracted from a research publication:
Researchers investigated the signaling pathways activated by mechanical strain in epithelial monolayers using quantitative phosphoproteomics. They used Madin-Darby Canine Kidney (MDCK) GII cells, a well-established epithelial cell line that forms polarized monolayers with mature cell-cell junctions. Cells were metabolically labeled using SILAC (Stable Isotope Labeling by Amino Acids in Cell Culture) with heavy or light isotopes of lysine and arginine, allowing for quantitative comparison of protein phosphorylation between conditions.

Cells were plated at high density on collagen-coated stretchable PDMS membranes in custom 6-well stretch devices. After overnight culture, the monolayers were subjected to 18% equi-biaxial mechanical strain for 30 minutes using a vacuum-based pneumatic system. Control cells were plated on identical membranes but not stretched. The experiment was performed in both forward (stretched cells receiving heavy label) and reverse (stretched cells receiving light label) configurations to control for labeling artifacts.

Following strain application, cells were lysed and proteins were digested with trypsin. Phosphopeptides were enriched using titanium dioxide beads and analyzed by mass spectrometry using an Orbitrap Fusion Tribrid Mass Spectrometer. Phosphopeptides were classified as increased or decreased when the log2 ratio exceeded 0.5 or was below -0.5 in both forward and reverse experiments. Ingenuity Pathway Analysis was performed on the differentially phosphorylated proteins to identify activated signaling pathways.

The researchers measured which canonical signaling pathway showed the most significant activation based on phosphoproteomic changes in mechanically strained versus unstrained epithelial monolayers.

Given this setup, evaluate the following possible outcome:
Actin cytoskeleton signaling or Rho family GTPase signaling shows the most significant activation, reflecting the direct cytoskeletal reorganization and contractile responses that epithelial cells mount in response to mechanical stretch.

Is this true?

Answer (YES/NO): NO